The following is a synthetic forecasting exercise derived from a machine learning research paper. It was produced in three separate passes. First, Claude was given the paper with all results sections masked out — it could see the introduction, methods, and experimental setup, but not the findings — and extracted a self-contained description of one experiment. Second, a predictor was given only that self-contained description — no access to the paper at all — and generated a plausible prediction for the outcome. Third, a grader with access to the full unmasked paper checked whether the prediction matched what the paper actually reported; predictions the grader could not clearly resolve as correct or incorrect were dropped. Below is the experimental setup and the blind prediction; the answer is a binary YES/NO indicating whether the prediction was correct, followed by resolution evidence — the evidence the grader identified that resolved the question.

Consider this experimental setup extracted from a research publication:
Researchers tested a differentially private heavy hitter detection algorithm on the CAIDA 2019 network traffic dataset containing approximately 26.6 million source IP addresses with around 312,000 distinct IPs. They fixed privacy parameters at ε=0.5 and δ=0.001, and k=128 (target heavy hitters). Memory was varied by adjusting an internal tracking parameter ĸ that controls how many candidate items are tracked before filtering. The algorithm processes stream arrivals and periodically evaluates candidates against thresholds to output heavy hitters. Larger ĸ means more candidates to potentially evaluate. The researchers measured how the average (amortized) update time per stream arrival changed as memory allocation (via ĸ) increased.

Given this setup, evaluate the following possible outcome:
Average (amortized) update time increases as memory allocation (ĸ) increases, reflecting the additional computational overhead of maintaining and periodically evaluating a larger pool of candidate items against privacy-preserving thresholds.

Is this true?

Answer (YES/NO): NO